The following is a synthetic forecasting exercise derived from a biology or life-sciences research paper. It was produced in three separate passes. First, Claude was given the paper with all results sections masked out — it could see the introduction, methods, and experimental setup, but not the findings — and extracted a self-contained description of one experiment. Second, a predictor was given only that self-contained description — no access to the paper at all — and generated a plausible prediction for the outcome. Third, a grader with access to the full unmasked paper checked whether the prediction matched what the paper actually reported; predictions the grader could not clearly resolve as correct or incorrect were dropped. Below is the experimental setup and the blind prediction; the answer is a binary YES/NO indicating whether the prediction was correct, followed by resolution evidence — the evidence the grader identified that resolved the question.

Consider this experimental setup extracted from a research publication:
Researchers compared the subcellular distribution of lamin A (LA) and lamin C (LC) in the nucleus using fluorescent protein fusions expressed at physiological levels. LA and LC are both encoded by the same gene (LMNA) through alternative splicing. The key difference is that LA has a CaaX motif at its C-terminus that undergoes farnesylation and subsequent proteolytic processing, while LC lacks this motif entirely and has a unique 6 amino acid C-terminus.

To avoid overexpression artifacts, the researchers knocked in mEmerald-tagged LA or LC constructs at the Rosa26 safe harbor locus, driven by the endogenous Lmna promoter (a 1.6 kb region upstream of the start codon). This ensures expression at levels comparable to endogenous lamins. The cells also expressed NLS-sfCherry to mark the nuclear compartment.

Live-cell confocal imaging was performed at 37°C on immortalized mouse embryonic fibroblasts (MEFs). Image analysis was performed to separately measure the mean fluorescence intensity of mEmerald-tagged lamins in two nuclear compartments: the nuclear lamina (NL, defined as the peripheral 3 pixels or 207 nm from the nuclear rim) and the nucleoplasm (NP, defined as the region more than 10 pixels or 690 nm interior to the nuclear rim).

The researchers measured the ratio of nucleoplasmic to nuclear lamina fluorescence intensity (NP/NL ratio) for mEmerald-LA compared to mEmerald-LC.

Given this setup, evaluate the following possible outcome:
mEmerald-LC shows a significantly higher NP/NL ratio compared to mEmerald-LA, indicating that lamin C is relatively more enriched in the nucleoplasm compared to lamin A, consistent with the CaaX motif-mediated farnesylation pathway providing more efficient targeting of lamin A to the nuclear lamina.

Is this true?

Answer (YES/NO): YES